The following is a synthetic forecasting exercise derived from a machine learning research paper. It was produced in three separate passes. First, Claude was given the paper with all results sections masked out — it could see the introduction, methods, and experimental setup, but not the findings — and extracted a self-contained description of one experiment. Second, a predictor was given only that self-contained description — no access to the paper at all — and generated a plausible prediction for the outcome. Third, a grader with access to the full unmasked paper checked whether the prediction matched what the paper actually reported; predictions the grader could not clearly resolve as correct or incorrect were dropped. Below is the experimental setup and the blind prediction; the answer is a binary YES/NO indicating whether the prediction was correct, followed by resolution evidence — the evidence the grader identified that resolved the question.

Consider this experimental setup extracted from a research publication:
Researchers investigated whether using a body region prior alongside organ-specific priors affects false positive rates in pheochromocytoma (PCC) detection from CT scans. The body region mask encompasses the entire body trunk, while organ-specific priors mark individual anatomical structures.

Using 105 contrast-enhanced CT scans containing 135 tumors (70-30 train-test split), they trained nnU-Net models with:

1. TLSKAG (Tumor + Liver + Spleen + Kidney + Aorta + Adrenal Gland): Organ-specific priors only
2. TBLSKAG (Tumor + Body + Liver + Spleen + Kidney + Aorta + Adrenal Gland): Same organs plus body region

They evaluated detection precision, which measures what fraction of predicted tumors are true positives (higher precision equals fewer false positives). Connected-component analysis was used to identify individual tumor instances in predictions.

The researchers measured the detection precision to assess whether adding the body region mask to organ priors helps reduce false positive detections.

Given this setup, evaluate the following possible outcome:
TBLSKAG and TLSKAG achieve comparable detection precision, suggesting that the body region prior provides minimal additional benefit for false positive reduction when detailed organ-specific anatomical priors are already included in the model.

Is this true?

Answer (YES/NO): NO